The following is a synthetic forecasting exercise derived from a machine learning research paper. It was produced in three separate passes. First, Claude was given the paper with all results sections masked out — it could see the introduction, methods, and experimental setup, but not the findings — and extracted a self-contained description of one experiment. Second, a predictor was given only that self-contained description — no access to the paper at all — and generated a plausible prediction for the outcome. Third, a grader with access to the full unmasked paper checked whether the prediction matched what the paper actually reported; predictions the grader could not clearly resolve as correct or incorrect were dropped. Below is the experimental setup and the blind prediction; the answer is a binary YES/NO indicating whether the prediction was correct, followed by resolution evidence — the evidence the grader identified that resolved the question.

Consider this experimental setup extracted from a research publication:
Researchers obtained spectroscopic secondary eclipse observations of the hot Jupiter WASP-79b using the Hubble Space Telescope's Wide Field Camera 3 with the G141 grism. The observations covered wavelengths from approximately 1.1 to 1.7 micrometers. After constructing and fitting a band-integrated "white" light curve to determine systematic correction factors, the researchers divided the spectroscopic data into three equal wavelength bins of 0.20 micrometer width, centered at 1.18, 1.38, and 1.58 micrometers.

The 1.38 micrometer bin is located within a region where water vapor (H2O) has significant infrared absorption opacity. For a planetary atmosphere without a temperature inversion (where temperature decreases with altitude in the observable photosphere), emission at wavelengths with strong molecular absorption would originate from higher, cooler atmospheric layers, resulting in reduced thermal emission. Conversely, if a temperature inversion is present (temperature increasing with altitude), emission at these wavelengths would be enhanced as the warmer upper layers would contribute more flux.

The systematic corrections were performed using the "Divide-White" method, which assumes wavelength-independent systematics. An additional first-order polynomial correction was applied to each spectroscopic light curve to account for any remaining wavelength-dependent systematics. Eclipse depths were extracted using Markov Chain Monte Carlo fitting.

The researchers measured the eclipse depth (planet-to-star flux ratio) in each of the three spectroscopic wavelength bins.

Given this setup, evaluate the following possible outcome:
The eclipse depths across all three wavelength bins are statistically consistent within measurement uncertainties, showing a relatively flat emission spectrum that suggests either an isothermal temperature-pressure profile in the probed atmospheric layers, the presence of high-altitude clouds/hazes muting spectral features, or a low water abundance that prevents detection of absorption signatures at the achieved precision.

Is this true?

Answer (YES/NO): YES